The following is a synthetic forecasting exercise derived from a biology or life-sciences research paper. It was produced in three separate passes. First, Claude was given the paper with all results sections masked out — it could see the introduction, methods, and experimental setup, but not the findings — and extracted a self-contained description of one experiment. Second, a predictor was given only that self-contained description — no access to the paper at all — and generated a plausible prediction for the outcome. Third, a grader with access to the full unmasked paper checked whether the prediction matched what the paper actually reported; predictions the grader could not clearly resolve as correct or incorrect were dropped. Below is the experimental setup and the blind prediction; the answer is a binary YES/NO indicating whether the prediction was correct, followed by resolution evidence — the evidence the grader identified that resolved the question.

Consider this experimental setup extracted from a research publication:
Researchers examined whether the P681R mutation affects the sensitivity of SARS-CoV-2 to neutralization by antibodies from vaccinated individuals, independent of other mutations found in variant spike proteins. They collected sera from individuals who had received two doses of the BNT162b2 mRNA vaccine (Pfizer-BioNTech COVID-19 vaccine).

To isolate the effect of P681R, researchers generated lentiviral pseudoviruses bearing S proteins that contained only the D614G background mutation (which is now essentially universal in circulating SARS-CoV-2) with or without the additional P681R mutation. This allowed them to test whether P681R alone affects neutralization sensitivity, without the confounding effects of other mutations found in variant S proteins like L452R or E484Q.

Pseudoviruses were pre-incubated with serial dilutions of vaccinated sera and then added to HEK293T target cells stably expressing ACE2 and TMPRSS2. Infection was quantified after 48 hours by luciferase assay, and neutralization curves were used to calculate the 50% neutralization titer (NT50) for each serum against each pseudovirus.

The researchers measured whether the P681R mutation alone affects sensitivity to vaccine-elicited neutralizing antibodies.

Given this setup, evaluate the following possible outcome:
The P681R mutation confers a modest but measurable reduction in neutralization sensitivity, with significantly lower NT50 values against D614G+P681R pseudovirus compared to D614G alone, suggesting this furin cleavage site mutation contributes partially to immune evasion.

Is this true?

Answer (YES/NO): YES